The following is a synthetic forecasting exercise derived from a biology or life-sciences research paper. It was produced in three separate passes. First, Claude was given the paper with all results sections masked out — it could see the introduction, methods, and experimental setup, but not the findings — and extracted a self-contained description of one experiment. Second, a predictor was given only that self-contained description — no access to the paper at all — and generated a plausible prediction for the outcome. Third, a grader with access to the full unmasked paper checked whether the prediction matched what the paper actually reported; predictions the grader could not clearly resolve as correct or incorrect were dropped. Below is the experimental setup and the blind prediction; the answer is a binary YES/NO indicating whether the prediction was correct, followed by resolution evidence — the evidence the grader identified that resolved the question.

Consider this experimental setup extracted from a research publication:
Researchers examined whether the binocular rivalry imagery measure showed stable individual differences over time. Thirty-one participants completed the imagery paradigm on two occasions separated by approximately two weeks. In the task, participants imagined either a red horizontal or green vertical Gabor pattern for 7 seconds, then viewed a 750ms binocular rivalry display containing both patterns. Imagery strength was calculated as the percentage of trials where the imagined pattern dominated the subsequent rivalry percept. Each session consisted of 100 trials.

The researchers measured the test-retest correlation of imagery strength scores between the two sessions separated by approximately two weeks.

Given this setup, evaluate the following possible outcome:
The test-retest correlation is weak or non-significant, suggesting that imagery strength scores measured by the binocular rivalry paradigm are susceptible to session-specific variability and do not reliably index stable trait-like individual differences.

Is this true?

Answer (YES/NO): NO